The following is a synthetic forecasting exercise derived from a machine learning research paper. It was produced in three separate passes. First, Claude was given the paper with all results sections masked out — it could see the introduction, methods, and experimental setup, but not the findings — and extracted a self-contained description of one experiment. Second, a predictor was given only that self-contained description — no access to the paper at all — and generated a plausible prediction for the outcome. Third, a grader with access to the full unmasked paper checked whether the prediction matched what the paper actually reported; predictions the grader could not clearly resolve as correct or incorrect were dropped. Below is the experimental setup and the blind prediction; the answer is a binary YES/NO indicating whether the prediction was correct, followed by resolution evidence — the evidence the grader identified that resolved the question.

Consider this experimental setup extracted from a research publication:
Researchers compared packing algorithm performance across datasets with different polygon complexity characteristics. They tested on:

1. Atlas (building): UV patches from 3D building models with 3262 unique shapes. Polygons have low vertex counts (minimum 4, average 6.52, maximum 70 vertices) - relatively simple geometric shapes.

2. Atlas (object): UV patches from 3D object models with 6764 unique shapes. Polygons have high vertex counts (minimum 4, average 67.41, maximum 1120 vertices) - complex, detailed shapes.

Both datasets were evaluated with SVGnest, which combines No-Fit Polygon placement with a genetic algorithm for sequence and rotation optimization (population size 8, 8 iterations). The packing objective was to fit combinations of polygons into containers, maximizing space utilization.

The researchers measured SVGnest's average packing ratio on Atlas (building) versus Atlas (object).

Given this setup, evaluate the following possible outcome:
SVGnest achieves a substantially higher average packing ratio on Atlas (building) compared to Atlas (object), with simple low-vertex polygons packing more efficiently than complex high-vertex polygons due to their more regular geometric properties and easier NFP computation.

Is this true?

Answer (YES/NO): YES